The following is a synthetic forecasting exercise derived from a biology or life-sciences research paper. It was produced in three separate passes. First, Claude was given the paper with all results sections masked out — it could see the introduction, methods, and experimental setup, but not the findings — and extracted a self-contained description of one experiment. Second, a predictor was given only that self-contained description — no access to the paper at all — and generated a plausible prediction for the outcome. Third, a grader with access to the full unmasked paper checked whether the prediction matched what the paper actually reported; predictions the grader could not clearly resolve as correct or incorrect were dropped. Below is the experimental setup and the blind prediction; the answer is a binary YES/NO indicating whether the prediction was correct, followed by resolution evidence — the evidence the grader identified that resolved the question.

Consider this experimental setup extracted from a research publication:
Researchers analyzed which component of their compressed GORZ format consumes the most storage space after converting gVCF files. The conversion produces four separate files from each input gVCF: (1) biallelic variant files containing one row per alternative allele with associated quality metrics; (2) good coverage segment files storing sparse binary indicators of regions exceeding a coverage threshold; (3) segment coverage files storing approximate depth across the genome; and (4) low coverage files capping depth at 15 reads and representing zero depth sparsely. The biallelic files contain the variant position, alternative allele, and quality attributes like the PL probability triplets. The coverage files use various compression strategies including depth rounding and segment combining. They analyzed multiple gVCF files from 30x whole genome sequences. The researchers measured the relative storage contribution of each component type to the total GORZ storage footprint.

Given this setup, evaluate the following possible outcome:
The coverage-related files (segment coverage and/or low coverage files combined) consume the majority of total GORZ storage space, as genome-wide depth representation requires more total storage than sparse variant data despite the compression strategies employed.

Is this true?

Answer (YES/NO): NO